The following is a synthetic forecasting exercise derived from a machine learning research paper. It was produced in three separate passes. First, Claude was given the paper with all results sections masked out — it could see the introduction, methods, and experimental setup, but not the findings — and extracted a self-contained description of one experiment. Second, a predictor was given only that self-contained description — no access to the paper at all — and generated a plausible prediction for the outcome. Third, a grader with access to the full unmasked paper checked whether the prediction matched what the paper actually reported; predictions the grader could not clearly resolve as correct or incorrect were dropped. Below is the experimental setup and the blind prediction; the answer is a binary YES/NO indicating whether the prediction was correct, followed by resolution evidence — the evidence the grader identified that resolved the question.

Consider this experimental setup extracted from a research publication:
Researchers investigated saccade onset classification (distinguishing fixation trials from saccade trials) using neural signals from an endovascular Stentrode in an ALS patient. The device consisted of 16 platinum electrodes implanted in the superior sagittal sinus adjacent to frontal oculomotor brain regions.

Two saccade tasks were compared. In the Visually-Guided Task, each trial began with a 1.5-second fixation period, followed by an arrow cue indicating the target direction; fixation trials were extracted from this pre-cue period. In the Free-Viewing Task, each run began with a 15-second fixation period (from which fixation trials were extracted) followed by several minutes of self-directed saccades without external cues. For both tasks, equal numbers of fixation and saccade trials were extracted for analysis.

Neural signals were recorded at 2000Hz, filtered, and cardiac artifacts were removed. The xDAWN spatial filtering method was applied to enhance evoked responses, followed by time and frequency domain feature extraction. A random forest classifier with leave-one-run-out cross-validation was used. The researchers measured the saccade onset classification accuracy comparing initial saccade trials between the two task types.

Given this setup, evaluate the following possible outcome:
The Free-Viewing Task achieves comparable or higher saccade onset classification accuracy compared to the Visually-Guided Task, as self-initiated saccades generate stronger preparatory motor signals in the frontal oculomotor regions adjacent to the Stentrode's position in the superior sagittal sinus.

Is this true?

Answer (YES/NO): NO